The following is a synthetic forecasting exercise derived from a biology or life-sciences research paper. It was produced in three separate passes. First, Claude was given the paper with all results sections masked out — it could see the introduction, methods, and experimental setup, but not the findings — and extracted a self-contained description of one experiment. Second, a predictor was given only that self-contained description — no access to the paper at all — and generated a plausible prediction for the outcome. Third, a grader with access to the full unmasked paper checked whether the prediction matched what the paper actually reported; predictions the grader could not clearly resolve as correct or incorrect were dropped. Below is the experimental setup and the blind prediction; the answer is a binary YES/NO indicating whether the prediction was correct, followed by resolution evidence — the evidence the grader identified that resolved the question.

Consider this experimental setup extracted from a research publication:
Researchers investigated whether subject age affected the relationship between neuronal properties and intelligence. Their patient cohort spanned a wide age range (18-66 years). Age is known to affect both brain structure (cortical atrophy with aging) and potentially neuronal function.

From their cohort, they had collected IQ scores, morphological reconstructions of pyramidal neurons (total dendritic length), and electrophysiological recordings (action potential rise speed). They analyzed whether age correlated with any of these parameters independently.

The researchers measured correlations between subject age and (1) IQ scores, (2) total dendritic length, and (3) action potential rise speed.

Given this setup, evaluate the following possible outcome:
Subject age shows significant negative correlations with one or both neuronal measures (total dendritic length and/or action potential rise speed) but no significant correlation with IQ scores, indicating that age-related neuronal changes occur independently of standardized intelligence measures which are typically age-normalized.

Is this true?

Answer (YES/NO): NO